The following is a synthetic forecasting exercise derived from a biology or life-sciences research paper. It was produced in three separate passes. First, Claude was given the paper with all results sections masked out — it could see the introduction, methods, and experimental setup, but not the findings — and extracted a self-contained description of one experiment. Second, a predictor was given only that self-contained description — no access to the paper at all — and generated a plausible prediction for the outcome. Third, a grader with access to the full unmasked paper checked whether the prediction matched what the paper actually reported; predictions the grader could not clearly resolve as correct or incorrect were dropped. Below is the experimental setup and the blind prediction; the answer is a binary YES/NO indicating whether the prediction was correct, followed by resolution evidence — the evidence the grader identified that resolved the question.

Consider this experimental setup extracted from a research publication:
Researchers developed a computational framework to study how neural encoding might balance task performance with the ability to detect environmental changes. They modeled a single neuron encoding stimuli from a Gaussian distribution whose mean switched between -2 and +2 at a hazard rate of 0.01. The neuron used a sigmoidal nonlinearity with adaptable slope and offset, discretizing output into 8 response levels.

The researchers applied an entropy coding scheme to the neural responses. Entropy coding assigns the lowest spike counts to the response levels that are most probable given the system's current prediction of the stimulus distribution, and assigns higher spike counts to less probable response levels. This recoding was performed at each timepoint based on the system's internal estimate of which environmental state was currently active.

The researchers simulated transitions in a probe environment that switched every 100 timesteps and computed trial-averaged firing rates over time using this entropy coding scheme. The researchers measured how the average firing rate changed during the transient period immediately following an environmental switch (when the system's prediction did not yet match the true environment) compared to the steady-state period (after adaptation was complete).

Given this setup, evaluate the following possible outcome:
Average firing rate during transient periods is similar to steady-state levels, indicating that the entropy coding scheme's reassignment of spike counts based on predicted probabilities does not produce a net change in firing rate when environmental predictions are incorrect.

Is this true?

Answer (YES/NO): NO